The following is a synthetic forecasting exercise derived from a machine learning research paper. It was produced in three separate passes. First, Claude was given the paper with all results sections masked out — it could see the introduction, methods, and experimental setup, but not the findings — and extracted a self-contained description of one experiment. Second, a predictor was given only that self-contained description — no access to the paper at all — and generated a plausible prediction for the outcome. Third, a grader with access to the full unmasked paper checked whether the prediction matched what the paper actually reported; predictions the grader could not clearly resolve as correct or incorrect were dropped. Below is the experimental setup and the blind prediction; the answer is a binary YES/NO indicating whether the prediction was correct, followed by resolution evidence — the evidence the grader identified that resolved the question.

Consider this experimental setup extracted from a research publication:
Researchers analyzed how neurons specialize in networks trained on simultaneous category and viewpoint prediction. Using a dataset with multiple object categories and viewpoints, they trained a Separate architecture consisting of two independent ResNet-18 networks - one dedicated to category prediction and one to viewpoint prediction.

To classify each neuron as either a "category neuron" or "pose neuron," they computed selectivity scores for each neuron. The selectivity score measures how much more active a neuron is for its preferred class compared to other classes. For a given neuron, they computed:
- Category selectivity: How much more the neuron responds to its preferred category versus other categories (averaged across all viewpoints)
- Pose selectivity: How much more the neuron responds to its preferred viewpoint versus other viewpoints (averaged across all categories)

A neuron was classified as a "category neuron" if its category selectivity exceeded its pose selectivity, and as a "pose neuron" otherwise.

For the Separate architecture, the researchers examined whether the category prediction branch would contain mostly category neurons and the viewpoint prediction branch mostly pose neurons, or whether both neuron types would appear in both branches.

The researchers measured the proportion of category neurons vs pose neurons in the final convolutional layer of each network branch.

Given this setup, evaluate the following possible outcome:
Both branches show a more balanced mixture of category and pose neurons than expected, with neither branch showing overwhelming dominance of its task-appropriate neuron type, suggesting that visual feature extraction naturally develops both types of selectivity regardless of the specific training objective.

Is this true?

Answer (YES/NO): NO